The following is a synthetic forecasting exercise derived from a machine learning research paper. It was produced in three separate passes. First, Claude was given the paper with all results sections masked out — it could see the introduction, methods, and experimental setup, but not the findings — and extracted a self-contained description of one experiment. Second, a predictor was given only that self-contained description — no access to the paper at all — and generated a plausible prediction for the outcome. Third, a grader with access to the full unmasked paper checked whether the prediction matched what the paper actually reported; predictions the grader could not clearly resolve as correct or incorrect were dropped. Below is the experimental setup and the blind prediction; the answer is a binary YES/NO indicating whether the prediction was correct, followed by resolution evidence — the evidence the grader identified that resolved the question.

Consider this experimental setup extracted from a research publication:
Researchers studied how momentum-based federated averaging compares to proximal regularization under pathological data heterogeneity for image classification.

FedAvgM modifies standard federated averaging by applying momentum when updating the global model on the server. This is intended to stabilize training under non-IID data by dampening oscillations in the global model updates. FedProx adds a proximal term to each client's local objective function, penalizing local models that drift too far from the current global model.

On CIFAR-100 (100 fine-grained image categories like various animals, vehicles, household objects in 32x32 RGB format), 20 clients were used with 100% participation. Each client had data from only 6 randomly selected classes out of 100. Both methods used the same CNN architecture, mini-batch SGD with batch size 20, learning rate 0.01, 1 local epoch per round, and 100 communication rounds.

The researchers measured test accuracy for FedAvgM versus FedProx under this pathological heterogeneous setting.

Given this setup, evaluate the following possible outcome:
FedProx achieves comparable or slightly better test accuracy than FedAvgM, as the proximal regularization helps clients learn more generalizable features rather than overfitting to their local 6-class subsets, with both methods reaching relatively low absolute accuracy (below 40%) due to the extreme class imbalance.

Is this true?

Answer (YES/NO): NO